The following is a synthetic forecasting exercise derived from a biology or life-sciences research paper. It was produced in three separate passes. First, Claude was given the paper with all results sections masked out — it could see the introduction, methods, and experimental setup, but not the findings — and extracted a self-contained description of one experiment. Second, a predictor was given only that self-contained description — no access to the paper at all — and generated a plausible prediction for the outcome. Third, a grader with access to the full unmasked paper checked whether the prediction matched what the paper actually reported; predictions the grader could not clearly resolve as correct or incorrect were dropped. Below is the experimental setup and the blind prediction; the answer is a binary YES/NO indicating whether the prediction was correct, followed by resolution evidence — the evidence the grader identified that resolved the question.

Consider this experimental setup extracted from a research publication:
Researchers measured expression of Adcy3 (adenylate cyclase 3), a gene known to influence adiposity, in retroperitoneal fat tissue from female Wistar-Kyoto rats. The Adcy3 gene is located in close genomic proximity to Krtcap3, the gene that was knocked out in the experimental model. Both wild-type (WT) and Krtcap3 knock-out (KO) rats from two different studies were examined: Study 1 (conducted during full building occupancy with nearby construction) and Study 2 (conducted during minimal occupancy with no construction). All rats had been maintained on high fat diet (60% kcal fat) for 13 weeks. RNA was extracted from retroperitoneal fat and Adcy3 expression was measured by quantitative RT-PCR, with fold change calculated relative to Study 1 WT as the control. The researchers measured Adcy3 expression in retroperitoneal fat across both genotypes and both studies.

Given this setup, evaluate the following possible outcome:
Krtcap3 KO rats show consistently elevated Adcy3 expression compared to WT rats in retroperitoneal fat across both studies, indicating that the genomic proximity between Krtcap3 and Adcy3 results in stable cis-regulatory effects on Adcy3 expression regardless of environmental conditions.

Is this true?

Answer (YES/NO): NO